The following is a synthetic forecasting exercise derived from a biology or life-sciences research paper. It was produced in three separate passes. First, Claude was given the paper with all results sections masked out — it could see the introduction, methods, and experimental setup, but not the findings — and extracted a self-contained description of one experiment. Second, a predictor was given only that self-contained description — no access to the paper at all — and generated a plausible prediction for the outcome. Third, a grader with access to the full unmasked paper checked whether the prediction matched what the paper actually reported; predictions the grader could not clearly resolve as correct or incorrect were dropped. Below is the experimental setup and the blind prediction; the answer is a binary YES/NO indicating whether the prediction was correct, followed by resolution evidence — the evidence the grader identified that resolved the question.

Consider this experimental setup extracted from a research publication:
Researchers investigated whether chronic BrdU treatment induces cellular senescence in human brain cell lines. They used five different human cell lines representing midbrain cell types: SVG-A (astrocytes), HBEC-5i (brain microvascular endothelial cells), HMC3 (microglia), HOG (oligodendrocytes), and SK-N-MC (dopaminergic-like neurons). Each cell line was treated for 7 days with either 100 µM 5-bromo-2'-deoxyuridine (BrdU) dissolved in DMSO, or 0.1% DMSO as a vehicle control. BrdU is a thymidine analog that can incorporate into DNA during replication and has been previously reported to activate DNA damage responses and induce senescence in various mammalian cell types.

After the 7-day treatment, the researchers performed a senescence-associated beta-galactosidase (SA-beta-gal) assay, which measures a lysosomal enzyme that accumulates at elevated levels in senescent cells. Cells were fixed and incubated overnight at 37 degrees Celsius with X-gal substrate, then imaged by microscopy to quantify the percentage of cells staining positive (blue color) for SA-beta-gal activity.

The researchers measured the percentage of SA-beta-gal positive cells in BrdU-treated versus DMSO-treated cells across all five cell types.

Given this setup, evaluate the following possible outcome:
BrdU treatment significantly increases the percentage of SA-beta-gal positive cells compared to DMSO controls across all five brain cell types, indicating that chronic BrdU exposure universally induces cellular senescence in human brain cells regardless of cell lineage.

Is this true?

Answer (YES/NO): YES